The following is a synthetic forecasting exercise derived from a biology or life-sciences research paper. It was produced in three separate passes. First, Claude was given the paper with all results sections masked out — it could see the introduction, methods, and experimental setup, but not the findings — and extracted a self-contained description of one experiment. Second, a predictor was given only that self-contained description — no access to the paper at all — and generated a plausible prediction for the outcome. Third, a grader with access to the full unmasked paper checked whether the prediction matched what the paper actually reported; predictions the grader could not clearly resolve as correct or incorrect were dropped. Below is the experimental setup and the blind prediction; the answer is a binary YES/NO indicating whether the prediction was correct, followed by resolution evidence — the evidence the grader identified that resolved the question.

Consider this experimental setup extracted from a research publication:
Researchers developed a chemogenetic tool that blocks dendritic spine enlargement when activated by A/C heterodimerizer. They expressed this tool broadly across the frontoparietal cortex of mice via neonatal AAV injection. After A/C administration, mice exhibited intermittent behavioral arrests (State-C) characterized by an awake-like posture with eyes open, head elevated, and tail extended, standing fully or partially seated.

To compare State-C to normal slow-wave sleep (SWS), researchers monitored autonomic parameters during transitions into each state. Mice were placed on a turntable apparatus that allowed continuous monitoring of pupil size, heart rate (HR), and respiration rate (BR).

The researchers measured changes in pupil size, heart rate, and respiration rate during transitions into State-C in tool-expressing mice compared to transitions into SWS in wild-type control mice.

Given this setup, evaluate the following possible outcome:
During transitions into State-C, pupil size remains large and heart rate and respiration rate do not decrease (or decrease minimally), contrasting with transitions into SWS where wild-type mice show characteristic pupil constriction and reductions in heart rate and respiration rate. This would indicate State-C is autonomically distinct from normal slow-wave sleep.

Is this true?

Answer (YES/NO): NO